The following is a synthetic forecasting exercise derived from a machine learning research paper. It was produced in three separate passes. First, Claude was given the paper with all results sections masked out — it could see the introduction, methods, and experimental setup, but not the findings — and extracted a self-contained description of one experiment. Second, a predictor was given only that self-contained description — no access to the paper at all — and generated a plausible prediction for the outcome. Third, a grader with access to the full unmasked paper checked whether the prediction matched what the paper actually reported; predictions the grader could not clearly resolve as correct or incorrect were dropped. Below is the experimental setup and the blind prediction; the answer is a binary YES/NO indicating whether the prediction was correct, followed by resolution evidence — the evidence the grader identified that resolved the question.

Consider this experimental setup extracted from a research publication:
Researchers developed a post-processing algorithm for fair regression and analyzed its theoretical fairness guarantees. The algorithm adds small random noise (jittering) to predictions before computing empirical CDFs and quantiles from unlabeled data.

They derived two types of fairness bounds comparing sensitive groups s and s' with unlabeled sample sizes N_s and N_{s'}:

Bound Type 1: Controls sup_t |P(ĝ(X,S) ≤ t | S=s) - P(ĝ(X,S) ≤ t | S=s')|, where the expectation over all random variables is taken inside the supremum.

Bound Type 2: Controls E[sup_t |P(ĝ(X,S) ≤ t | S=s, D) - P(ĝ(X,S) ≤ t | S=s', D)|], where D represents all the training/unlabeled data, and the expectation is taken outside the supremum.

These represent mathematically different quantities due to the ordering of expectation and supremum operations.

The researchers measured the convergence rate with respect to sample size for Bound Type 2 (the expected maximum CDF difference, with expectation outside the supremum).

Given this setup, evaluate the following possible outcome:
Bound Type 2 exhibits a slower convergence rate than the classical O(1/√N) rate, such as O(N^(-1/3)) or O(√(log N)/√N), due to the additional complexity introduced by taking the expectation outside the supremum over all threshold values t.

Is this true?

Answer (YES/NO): NO